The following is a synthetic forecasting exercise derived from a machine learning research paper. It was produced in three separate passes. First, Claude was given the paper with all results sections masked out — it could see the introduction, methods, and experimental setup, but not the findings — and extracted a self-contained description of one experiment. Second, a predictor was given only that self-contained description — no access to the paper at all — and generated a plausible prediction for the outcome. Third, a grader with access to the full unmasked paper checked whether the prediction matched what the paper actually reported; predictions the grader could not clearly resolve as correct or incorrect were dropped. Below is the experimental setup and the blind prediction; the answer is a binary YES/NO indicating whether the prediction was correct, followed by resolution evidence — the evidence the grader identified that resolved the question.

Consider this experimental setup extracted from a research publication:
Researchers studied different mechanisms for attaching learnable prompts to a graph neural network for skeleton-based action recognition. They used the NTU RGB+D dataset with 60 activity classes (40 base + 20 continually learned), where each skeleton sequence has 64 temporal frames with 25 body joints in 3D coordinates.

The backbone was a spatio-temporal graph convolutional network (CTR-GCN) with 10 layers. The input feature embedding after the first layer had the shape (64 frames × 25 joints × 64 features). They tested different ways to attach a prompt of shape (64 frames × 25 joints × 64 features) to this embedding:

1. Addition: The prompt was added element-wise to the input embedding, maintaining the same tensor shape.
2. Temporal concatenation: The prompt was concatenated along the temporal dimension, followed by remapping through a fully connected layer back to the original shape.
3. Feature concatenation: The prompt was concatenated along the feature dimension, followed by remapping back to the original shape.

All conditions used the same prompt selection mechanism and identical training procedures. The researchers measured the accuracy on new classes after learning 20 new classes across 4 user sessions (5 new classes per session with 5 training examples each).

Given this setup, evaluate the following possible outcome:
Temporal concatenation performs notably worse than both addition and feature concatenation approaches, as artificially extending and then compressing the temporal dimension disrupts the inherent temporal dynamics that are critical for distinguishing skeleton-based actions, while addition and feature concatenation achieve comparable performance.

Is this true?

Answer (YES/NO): NO